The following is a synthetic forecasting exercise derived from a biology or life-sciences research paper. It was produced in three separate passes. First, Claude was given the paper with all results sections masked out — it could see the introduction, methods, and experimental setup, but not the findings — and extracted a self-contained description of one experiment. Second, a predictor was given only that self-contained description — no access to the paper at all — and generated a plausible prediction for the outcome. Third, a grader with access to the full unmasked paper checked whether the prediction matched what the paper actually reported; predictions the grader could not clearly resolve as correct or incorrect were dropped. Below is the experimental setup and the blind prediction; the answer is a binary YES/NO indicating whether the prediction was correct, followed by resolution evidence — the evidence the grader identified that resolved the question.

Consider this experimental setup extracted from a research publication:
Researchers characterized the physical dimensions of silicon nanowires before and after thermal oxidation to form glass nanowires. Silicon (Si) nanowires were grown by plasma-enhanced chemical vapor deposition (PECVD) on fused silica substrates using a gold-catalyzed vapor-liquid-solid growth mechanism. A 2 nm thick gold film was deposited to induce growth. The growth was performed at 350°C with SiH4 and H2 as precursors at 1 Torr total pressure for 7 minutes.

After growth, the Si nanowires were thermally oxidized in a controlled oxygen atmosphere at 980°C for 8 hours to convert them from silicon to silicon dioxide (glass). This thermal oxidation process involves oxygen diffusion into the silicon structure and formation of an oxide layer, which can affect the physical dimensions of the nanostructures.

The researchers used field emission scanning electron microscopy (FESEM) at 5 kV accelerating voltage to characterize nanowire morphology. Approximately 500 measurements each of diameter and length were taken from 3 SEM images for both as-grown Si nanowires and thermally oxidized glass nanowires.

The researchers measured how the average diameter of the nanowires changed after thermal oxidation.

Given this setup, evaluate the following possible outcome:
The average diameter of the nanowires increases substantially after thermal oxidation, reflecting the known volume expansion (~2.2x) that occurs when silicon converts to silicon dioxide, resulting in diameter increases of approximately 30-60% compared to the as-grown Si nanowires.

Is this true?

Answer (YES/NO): NO